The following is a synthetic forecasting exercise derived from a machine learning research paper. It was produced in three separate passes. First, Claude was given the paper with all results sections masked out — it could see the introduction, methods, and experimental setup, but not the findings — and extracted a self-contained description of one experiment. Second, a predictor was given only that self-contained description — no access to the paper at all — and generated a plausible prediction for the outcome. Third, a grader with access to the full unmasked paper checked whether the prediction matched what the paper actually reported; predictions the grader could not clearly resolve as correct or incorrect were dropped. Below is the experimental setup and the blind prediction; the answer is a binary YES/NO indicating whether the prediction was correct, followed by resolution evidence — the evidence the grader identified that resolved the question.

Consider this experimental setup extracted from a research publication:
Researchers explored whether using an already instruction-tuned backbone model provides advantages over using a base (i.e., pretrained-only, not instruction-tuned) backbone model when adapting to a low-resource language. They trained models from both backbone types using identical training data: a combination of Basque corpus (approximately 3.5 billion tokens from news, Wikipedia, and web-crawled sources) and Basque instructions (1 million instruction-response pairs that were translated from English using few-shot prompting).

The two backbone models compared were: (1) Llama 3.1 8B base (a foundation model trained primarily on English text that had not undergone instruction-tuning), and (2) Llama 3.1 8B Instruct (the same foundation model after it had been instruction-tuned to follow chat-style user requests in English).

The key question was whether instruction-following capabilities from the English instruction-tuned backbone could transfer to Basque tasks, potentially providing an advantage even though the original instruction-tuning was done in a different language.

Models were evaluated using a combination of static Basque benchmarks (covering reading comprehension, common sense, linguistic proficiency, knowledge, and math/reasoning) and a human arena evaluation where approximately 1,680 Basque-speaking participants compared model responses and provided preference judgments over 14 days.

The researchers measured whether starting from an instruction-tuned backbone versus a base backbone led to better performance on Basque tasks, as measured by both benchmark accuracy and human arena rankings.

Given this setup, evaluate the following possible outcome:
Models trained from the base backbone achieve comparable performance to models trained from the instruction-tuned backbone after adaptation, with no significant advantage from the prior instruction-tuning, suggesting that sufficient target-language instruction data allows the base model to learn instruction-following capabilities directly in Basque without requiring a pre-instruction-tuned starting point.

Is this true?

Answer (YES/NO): NO